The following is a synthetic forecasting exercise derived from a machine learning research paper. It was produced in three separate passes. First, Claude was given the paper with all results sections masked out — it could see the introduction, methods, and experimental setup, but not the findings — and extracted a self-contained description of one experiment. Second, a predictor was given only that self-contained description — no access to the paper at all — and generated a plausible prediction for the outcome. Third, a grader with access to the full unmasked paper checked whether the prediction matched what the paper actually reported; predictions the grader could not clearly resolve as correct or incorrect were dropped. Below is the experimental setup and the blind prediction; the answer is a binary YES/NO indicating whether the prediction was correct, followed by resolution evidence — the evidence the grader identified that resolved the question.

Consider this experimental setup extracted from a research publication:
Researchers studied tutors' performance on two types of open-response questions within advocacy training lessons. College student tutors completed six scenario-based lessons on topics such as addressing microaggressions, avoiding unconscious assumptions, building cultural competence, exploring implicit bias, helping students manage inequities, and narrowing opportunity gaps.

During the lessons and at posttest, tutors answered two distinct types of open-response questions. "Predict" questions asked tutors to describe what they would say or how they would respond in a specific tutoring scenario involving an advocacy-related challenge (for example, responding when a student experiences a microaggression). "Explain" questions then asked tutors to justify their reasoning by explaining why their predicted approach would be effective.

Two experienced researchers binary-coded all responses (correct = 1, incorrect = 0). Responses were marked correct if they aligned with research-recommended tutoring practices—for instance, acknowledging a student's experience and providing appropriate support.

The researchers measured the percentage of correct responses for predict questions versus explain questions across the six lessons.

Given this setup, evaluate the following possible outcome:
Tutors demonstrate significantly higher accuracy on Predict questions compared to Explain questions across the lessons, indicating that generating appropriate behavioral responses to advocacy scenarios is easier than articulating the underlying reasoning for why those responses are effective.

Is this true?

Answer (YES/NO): NO